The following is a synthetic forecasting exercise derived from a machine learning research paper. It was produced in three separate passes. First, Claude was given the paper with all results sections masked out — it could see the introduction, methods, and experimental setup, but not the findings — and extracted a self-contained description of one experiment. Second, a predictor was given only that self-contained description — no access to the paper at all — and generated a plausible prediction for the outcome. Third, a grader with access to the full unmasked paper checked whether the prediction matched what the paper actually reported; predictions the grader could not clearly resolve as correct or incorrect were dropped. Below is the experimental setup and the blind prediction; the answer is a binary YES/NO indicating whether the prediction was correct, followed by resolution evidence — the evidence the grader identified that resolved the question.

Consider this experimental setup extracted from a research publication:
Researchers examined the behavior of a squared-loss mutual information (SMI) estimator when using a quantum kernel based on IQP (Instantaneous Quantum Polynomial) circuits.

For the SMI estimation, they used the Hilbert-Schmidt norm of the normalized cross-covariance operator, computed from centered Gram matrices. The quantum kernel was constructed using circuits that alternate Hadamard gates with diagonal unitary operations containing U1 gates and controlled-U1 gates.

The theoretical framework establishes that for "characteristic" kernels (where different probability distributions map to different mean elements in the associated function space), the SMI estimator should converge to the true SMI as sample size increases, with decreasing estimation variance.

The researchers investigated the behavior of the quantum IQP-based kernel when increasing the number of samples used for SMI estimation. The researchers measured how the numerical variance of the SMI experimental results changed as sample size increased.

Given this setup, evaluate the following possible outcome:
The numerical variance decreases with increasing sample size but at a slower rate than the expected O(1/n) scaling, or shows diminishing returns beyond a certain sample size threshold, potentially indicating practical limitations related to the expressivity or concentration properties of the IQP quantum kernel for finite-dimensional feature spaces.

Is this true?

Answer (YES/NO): NO